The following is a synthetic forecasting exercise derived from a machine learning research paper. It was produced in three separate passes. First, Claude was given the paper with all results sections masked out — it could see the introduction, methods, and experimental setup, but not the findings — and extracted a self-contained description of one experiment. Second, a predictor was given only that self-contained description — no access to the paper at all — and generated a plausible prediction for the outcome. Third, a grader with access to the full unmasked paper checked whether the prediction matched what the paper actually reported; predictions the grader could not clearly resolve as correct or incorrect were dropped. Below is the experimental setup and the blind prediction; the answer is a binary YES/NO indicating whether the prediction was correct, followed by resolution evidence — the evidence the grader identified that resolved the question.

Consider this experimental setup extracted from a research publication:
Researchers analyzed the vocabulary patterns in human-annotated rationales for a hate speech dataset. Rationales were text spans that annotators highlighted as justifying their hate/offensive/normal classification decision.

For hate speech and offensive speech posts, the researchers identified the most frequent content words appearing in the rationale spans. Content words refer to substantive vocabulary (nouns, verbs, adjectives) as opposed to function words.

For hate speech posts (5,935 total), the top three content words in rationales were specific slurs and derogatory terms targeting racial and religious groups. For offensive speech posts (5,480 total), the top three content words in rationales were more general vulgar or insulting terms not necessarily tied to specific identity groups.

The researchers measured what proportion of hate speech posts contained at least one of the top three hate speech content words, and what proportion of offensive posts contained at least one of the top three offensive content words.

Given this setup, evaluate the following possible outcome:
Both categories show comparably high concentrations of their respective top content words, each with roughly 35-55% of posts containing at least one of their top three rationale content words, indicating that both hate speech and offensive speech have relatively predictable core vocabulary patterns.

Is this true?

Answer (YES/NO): NO